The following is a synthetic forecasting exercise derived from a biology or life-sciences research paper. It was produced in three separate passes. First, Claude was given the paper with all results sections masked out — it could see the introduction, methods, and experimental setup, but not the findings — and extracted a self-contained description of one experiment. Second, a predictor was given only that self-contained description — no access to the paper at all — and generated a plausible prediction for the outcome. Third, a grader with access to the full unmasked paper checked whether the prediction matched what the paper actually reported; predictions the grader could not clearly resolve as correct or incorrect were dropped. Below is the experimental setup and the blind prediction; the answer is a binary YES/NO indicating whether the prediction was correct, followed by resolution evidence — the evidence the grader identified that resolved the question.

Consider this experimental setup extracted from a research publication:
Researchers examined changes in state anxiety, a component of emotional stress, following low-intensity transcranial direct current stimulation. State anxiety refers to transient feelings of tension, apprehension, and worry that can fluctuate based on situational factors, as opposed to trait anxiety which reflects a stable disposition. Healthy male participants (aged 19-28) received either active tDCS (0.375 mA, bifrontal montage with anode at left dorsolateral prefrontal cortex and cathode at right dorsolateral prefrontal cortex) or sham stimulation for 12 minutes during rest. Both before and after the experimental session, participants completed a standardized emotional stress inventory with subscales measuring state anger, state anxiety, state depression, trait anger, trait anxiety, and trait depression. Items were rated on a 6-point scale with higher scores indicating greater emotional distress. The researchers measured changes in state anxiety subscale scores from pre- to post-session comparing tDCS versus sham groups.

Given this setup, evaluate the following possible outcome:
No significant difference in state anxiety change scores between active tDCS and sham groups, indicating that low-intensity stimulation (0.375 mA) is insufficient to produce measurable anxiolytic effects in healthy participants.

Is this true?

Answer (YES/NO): YES